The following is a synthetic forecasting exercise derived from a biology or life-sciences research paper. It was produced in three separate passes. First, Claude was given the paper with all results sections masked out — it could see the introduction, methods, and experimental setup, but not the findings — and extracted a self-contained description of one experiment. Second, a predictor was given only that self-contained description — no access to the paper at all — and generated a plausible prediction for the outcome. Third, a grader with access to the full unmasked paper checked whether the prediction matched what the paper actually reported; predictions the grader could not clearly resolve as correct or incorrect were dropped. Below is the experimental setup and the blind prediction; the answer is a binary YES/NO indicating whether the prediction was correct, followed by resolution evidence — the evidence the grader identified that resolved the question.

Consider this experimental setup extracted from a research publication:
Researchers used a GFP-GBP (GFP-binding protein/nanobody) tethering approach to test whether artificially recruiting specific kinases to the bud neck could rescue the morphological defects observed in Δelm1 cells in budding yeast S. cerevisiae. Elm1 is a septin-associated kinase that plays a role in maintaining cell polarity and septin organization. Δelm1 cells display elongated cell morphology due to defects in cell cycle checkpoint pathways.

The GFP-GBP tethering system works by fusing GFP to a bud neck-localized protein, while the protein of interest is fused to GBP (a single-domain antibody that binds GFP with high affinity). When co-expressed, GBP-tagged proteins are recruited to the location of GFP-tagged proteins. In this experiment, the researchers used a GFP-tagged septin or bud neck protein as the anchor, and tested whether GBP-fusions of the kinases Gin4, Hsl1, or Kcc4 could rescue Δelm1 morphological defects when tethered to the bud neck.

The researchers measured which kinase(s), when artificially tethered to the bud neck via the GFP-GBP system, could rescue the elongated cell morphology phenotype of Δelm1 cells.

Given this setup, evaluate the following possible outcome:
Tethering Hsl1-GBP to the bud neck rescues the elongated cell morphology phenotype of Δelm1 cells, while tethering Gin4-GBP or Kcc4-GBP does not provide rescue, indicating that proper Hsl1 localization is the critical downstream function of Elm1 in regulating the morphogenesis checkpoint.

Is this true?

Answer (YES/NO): NO